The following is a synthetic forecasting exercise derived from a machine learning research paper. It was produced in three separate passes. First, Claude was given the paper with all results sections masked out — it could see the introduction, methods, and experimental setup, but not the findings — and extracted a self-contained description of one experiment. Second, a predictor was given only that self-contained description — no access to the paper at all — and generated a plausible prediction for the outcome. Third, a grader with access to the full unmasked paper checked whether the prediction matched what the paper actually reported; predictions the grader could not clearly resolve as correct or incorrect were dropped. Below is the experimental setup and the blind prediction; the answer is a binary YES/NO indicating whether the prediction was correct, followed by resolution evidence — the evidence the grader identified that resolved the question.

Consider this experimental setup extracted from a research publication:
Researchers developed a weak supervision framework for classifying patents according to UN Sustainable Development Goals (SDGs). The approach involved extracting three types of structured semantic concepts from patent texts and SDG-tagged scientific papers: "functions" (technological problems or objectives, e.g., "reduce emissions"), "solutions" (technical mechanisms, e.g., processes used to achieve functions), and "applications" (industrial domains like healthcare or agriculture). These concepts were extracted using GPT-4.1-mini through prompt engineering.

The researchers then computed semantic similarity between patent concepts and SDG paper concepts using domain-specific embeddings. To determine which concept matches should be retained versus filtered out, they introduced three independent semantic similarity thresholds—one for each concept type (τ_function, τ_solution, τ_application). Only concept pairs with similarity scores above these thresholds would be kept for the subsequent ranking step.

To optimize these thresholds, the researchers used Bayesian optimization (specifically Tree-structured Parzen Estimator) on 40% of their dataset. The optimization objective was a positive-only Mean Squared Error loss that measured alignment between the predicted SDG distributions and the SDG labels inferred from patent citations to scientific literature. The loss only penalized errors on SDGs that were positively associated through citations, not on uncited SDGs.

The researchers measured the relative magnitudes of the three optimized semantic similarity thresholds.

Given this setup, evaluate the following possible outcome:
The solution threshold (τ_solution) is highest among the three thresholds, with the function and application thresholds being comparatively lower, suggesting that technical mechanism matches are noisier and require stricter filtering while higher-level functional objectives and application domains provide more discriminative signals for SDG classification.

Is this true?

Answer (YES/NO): NO